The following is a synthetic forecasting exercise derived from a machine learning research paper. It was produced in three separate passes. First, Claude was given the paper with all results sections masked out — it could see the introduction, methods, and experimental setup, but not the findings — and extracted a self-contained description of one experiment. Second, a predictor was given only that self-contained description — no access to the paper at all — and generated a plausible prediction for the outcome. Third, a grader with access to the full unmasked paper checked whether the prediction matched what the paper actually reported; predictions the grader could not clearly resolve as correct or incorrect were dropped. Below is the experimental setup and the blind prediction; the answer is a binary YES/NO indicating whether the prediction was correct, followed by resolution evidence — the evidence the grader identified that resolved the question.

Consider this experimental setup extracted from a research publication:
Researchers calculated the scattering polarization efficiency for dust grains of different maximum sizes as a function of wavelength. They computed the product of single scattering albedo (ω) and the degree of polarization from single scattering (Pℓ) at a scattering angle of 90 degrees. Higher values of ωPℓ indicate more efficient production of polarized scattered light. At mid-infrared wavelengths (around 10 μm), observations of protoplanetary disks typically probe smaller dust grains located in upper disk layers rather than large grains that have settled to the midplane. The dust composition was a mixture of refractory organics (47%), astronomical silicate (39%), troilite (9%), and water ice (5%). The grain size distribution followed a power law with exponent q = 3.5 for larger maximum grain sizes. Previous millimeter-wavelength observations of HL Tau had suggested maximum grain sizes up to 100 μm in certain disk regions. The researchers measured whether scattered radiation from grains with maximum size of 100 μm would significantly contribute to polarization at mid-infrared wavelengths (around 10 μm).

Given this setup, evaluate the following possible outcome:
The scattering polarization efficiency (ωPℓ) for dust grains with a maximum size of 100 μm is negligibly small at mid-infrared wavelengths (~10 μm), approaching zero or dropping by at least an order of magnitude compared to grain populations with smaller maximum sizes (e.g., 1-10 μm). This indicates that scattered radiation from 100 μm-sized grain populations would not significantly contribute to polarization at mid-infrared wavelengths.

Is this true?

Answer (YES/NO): YES